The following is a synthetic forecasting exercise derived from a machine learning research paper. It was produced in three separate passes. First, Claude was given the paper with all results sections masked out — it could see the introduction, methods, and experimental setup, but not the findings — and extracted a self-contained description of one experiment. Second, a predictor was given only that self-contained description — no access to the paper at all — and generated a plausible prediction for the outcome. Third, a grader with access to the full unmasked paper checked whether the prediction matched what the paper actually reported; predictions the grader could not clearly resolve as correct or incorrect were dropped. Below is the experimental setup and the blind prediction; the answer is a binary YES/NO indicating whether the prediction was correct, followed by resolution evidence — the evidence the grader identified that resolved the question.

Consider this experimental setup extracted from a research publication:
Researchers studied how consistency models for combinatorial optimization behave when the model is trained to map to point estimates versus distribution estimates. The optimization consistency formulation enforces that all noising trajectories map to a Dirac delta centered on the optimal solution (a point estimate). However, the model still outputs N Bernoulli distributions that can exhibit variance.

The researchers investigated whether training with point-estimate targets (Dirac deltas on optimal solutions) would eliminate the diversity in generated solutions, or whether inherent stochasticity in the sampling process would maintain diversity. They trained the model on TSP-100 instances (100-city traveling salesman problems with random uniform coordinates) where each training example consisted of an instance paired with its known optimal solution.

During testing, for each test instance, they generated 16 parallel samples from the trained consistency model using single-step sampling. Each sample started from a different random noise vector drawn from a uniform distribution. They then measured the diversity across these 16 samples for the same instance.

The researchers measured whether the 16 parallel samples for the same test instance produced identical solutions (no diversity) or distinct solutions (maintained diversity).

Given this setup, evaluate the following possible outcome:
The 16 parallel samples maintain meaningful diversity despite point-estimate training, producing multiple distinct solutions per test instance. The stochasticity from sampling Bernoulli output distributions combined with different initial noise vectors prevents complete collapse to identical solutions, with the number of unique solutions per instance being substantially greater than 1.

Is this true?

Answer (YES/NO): YES